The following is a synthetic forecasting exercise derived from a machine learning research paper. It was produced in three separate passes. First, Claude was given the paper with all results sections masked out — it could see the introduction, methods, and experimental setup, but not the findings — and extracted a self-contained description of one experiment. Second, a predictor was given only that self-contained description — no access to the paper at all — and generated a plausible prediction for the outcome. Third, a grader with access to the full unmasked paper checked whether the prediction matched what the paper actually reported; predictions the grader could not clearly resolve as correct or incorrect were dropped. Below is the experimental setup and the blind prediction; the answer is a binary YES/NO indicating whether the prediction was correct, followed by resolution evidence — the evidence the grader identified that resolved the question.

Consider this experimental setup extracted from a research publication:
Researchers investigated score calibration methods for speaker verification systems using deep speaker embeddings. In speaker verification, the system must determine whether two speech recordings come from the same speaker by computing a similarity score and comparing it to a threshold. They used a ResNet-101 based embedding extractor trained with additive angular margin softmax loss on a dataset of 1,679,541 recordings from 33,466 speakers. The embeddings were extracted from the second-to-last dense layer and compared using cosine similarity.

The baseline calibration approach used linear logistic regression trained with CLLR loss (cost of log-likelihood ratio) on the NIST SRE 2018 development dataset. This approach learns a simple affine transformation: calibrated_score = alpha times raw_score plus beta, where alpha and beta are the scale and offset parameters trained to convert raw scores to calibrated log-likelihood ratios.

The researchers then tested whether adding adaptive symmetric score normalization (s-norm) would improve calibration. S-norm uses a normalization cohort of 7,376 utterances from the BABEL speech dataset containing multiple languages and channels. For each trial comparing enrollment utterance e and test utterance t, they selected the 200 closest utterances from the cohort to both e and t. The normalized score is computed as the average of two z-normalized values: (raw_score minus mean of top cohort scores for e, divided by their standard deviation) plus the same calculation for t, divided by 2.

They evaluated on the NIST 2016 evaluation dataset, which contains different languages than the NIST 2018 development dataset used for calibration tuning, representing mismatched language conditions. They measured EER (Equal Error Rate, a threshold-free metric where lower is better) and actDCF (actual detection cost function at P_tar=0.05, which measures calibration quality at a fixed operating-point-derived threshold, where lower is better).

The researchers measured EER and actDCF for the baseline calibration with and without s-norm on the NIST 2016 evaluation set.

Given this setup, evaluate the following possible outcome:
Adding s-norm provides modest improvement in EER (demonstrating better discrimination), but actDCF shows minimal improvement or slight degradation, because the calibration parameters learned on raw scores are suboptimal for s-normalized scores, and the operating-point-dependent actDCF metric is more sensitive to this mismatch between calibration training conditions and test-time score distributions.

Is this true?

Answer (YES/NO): NO